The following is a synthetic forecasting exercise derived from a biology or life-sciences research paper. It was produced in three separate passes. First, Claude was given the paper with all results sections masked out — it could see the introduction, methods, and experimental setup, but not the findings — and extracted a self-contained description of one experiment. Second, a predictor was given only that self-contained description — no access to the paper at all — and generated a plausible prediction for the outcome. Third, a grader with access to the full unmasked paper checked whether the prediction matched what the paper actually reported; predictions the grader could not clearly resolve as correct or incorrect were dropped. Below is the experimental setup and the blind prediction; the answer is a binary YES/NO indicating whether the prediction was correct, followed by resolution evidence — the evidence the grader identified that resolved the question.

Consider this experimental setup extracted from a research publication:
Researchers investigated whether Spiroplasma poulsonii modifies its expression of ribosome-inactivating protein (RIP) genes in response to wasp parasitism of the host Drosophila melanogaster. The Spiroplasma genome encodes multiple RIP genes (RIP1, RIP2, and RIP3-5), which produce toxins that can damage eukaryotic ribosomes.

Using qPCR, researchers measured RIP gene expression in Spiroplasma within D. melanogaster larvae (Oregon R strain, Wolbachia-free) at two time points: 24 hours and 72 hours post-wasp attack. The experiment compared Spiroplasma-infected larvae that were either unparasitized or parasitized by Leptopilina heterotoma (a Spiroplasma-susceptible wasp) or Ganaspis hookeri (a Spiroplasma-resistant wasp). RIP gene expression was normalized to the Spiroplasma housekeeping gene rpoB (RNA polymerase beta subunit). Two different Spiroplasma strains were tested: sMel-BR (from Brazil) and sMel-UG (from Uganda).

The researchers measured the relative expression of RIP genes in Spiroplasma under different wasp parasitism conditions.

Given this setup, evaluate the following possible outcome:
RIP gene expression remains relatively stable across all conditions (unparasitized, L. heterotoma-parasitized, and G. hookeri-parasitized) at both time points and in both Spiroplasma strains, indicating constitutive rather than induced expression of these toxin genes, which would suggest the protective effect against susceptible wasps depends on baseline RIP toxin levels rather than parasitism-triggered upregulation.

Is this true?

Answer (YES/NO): YES